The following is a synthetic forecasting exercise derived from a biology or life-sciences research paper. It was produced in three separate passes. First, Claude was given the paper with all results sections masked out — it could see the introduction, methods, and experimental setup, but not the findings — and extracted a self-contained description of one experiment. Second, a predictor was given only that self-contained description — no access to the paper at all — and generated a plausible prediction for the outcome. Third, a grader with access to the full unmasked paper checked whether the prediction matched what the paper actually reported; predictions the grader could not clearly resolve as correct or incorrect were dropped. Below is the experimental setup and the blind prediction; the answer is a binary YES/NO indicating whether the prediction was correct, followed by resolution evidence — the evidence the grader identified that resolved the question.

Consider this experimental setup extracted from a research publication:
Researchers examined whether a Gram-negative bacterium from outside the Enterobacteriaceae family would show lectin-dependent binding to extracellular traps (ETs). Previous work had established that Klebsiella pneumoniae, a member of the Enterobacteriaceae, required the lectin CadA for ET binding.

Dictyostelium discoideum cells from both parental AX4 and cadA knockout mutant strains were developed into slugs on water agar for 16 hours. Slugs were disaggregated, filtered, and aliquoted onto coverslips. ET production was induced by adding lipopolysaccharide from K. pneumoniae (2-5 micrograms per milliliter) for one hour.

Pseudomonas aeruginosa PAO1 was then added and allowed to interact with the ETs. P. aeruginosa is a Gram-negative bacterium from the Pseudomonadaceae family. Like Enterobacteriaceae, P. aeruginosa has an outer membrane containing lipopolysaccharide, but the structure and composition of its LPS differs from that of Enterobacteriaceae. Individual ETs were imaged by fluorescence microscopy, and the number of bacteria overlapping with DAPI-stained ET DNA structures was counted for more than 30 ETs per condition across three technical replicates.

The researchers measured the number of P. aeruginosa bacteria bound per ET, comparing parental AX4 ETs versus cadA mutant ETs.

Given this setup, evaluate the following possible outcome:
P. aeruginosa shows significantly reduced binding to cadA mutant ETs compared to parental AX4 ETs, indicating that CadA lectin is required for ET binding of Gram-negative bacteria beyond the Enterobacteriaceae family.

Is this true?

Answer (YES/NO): NO